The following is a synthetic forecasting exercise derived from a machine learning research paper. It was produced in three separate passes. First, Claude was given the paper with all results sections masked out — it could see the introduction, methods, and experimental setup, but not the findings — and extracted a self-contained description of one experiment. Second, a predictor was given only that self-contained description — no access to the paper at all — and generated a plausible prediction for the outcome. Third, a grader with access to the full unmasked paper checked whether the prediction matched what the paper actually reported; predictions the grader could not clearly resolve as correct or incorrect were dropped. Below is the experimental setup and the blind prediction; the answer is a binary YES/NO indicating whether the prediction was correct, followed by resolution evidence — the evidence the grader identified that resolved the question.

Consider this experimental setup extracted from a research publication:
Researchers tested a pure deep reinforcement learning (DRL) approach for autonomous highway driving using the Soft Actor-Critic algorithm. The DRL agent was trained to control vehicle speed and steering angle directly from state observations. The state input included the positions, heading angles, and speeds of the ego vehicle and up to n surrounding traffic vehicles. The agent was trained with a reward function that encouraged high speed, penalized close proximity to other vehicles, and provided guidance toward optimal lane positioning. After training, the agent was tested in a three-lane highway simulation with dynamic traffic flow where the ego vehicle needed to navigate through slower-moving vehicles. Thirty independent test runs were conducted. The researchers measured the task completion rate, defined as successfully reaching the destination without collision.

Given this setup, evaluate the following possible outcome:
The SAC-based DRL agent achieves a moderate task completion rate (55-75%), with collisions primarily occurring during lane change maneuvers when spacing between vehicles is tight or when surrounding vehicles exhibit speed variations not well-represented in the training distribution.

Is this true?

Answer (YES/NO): NO